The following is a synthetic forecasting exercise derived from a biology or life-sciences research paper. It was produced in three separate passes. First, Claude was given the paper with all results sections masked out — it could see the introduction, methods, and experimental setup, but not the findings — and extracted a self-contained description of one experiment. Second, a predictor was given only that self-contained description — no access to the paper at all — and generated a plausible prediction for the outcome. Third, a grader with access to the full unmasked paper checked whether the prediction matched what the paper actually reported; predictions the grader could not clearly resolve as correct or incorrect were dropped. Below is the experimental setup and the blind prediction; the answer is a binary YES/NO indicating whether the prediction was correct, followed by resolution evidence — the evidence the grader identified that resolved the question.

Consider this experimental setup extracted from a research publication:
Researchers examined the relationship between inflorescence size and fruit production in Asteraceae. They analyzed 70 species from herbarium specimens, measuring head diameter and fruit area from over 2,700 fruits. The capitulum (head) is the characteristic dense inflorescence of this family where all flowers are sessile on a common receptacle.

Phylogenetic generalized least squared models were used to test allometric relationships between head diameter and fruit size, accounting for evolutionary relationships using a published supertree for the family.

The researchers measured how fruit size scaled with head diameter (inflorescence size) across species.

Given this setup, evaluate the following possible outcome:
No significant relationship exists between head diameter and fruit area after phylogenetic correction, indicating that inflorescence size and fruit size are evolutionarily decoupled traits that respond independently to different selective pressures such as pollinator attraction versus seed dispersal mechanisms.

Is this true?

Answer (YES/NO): NO